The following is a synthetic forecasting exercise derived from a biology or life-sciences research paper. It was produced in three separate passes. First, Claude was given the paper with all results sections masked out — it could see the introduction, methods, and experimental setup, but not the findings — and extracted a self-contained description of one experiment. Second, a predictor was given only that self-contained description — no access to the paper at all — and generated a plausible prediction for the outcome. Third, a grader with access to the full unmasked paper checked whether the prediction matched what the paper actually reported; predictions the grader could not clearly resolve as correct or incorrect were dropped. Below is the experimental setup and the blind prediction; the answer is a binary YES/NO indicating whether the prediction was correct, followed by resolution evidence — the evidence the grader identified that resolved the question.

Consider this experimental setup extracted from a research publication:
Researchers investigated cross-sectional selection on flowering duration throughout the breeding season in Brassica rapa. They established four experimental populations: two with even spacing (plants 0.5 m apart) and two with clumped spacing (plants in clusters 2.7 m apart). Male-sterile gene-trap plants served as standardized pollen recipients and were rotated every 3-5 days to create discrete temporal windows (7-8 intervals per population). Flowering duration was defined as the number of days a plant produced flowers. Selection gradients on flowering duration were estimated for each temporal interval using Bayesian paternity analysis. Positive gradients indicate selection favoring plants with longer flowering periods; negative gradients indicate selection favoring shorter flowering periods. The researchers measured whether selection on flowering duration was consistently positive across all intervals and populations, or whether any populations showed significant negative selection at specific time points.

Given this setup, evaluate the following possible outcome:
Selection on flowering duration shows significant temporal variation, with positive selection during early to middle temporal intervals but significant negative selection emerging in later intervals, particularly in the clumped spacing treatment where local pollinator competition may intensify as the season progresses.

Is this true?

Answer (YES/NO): NO